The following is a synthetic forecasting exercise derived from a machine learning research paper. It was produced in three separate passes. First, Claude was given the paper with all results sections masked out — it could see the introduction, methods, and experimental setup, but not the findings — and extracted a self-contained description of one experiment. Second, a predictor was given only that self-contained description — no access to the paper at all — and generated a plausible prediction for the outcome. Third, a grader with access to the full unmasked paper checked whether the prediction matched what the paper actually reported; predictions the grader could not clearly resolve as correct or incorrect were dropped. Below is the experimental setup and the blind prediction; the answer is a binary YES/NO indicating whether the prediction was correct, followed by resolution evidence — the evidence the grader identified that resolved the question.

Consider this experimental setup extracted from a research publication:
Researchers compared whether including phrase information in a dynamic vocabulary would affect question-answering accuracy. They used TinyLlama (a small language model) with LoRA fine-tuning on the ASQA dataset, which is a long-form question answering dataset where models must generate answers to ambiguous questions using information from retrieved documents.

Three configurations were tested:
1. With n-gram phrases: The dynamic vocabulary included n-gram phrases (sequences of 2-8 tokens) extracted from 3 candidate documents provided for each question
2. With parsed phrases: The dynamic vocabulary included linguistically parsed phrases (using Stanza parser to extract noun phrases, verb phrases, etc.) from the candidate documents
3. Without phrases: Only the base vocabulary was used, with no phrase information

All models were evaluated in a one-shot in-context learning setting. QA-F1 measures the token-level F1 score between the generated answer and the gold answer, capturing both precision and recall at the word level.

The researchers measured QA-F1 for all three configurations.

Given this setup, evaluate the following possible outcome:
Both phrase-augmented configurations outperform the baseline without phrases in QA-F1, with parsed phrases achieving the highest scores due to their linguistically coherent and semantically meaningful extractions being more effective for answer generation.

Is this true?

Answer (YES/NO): YES